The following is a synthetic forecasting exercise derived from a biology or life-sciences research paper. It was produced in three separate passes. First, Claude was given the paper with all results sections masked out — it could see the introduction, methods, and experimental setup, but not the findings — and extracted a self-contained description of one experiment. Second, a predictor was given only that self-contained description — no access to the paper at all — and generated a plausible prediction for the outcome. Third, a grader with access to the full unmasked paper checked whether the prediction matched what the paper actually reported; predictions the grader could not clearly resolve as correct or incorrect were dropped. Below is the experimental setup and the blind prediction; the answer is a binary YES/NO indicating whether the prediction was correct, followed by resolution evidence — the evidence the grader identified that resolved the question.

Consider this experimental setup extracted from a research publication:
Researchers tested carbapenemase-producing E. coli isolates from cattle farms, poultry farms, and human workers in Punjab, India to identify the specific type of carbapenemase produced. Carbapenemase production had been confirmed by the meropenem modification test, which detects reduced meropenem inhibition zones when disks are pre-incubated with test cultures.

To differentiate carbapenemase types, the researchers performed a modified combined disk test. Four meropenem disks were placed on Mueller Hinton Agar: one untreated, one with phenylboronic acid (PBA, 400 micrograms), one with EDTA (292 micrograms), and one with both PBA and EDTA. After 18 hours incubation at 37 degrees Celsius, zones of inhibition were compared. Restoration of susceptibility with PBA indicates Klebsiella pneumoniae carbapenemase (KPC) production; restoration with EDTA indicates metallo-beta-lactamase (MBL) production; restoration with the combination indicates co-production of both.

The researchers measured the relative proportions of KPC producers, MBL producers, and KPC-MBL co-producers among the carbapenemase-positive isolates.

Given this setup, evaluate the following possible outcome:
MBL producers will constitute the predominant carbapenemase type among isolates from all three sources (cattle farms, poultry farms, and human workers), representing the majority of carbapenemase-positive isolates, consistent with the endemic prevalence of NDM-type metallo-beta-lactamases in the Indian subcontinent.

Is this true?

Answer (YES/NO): NO